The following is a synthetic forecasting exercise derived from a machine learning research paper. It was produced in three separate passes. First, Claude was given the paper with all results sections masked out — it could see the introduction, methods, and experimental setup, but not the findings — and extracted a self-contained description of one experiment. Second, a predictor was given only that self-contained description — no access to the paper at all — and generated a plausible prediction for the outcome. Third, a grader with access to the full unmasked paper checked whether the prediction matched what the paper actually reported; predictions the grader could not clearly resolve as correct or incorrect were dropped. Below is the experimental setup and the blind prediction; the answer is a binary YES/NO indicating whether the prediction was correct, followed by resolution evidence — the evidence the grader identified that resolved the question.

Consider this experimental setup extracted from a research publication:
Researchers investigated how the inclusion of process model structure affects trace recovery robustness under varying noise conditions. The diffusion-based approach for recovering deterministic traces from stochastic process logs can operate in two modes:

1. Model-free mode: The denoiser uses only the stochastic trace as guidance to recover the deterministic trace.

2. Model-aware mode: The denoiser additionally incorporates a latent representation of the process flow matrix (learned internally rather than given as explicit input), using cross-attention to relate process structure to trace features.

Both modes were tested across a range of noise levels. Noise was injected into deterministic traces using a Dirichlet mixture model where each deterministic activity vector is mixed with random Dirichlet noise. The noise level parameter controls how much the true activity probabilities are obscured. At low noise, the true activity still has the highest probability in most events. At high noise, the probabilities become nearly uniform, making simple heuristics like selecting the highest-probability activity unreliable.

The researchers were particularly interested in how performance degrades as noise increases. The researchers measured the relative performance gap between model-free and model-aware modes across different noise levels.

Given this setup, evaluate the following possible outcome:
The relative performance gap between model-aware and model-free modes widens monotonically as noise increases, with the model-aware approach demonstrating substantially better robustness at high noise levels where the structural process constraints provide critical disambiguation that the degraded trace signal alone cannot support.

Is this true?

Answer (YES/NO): NO